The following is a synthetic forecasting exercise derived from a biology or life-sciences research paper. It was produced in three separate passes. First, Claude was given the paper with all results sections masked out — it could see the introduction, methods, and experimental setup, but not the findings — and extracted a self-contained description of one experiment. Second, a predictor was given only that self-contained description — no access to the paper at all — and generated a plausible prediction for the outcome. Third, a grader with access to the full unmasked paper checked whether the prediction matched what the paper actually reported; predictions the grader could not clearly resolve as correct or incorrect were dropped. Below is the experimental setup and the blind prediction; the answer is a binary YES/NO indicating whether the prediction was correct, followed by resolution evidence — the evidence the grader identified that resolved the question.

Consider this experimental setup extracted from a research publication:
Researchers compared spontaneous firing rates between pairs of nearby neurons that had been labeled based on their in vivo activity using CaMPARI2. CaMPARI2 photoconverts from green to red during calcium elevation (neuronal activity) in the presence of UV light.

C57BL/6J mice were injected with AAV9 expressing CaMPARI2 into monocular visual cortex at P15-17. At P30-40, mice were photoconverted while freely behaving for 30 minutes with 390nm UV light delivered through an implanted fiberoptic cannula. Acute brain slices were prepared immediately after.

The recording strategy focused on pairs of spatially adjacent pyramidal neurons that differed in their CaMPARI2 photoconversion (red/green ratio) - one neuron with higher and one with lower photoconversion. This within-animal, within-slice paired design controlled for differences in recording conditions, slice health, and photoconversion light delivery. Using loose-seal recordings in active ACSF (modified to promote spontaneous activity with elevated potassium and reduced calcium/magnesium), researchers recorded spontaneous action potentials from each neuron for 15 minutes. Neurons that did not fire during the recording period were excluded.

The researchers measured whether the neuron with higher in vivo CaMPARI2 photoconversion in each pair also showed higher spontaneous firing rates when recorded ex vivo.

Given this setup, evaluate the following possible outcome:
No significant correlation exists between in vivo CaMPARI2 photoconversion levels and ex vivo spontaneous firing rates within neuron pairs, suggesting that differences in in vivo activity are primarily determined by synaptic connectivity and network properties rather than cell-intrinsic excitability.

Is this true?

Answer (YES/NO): NO